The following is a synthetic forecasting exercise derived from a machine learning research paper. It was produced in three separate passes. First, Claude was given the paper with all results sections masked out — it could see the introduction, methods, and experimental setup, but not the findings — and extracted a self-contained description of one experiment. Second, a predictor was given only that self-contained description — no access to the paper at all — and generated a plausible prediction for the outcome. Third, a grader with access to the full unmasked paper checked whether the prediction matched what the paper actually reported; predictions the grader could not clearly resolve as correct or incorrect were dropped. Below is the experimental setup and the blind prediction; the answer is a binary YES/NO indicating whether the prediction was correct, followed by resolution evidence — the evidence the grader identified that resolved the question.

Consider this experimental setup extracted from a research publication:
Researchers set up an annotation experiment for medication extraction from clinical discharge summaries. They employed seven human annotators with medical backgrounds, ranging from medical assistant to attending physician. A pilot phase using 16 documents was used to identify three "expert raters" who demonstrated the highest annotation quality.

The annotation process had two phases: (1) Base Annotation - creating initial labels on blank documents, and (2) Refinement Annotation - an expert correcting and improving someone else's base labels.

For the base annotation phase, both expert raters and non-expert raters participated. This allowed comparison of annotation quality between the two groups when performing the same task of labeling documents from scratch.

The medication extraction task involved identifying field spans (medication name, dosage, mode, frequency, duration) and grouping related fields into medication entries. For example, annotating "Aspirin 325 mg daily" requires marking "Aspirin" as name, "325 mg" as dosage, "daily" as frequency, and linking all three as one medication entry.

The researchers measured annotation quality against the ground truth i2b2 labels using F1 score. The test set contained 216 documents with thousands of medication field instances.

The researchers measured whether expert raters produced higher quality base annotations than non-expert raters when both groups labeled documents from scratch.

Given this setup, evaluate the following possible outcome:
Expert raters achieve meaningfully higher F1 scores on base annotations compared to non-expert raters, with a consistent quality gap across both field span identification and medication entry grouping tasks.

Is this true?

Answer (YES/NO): YES